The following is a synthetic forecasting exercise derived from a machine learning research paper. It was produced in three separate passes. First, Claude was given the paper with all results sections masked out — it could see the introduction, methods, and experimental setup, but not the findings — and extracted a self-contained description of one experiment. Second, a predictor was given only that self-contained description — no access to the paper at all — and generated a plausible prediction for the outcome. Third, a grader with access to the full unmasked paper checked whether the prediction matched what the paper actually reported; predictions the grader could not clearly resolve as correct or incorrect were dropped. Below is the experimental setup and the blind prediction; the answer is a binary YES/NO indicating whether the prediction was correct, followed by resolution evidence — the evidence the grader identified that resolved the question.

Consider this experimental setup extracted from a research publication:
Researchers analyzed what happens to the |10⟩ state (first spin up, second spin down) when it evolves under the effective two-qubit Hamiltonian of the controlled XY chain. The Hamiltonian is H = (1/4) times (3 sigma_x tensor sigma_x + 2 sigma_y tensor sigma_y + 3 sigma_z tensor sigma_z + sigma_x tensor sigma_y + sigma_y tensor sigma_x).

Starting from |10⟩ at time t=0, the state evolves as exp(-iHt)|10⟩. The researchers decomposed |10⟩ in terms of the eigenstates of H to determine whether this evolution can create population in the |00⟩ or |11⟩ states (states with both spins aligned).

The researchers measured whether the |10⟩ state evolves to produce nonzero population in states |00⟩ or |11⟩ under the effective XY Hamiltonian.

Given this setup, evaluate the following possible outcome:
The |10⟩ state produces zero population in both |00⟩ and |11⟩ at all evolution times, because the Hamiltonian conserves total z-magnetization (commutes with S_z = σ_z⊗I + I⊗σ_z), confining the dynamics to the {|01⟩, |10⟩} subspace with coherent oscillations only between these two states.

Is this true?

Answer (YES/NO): NO